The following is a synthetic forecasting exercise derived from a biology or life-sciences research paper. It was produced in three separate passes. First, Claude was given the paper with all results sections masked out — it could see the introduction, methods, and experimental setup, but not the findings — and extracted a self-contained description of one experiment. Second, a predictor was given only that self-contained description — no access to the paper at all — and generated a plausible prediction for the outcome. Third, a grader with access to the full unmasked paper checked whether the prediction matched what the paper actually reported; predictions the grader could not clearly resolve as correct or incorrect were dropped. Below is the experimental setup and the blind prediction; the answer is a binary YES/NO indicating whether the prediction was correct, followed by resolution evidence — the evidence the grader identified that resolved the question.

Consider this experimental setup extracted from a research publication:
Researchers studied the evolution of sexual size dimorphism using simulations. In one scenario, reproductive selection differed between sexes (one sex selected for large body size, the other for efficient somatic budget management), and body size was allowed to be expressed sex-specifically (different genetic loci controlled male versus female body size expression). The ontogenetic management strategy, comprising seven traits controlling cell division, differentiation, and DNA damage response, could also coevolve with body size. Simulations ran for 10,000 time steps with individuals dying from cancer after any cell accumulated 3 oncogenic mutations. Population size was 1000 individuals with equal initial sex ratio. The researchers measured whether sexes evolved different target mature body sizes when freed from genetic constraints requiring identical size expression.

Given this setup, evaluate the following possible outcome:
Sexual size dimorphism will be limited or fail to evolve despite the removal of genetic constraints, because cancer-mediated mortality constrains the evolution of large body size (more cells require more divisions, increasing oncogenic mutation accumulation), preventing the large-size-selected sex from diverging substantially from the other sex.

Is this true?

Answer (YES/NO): NO